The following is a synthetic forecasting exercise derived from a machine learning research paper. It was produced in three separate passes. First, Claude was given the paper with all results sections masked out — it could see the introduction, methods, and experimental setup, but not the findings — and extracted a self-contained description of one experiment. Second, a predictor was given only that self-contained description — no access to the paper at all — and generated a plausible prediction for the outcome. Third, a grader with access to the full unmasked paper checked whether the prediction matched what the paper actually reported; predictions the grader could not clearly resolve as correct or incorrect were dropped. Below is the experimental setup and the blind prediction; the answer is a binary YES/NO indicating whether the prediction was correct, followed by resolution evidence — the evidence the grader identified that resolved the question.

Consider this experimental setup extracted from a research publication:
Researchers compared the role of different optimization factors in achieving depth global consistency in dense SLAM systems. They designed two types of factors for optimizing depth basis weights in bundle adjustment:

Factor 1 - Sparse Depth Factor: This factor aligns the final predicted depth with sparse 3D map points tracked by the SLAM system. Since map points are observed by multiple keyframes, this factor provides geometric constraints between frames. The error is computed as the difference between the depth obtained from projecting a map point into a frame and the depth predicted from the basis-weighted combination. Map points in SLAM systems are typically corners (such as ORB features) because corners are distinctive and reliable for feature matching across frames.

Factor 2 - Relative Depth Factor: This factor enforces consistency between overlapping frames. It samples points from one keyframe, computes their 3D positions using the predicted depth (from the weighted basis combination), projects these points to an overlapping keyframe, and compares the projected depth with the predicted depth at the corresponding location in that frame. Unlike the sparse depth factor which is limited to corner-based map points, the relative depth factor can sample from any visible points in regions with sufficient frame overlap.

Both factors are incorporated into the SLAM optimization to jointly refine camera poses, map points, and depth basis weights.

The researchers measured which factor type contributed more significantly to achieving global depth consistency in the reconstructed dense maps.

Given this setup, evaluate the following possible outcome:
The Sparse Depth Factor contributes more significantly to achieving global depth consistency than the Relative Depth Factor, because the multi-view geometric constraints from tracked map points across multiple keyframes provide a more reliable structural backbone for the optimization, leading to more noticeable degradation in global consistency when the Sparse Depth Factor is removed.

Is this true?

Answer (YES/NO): NO